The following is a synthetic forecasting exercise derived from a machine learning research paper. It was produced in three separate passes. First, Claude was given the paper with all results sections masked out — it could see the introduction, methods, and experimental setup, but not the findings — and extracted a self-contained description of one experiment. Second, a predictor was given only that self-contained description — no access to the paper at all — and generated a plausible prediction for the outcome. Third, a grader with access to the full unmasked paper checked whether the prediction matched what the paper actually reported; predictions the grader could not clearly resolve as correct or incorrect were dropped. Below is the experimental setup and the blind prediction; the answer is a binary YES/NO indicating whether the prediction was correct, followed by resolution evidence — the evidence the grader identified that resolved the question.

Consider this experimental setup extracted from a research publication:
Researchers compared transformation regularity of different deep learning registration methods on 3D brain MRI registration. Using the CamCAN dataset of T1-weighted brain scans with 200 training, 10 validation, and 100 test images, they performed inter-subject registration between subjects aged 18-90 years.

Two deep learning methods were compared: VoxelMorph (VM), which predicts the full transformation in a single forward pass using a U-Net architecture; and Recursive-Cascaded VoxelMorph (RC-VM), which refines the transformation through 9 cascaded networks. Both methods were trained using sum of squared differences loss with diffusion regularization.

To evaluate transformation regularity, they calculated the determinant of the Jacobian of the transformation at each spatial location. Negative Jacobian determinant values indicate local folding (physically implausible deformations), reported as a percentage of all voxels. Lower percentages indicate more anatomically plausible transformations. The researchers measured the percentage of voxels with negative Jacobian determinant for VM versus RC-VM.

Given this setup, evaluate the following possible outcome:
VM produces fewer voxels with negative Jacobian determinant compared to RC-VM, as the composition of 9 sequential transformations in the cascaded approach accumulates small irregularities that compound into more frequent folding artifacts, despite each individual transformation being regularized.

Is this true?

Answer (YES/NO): NO